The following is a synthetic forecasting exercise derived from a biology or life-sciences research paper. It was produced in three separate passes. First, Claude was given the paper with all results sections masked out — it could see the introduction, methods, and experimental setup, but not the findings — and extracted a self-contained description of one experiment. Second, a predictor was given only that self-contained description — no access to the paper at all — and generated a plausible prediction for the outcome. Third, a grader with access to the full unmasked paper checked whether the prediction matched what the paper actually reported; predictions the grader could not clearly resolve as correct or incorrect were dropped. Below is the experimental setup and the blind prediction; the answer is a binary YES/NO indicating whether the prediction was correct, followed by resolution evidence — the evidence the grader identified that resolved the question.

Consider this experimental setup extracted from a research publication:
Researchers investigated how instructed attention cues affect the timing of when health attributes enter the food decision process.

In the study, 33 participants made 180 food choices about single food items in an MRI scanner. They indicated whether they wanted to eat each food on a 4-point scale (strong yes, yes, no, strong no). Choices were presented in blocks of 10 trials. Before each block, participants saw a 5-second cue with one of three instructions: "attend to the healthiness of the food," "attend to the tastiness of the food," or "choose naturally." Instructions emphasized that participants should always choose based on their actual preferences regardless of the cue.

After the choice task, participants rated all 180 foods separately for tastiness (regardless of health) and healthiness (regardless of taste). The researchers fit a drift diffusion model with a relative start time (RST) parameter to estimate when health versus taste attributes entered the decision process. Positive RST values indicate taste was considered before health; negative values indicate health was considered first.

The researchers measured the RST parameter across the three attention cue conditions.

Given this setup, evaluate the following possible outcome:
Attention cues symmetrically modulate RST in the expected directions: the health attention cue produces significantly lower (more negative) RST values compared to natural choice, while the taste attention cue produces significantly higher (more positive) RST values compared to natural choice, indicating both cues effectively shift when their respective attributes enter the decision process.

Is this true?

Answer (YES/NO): NO